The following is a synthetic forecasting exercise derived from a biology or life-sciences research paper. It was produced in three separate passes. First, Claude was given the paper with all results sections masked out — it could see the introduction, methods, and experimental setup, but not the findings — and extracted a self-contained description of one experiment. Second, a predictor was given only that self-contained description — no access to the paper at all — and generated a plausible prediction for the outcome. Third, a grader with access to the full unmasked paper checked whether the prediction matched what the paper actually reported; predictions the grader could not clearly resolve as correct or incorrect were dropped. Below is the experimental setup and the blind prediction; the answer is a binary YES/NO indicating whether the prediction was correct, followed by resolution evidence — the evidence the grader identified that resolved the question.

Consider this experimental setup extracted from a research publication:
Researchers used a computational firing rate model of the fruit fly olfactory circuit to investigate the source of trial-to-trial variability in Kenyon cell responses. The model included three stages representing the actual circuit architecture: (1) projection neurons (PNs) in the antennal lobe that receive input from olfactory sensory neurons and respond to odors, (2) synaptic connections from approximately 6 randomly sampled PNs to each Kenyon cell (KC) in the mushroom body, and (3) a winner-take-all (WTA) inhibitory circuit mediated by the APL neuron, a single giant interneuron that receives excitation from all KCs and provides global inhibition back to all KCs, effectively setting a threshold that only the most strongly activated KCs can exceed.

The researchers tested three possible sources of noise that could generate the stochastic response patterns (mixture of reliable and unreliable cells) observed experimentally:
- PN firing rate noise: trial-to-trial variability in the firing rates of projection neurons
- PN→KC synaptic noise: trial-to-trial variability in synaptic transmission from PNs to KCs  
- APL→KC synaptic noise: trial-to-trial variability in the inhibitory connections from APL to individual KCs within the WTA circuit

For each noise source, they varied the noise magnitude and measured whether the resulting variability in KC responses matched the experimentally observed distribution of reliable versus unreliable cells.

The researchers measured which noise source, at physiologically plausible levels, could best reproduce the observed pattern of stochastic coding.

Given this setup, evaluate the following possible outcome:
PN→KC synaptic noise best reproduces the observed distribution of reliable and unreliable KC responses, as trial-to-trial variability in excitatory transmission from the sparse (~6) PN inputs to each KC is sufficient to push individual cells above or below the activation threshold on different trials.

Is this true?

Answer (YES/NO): NO